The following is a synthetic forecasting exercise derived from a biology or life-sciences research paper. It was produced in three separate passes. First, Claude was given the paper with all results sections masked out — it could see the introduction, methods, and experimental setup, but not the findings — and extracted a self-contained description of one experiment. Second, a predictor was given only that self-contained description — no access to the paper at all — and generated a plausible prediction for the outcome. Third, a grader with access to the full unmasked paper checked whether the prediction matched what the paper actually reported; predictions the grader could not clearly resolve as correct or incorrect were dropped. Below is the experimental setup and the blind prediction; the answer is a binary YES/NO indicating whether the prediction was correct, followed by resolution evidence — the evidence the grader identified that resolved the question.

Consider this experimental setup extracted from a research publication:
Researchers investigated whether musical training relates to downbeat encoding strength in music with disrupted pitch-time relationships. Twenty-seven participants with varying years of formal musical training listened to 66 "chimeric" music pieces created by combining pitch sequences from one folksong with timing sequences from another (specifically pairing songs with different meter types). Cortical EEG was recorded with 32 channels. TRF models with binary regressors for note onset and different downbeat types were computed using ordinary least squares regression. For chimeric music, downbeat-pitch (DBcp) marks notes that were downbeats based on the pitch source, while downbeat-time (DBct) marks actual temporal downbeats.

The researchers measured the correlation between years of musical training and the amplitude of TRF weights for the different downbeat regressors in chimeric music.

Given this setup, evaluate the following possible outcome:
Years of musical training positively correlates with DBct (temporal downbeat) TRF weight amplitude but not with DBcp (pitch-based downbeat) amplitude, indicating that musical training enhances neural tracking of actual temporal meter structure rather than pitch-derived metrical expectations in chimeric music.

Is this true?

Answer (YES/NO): NO